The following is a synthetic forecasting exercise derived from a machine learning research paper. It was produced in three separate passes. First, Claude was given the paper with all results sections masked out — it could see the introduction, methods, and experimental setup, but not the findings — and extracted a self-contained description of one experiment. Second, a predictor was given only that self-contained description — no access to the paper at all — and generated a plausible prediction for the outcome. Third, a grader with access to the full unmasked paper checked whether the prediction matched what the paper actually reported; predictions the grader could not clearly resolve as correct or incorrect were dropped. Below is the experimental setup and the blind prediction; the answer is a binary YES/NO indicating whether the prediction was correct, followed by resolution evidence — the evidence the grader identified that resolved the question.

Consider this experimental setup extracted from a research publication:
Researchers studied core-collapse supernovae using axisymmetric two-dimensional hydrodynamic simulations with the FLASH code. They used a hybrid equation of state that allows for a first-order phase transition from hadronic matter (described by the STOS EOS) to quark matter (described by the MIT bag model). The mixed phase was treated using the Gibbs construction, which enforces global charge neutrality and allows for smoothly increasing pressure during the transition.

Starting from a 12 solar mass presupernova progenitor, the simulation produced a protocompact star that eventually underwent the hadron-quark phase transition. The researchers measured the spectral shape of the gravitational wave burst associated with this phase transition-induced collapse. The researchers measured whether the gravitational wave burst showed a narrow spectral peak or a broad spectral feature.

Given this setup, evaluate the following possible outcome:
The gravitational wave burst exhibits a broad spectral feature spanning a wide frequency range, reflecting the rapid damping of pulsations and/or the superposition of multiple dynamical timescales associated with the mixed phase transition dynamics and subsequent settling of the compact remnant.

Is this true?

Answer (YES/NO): YES